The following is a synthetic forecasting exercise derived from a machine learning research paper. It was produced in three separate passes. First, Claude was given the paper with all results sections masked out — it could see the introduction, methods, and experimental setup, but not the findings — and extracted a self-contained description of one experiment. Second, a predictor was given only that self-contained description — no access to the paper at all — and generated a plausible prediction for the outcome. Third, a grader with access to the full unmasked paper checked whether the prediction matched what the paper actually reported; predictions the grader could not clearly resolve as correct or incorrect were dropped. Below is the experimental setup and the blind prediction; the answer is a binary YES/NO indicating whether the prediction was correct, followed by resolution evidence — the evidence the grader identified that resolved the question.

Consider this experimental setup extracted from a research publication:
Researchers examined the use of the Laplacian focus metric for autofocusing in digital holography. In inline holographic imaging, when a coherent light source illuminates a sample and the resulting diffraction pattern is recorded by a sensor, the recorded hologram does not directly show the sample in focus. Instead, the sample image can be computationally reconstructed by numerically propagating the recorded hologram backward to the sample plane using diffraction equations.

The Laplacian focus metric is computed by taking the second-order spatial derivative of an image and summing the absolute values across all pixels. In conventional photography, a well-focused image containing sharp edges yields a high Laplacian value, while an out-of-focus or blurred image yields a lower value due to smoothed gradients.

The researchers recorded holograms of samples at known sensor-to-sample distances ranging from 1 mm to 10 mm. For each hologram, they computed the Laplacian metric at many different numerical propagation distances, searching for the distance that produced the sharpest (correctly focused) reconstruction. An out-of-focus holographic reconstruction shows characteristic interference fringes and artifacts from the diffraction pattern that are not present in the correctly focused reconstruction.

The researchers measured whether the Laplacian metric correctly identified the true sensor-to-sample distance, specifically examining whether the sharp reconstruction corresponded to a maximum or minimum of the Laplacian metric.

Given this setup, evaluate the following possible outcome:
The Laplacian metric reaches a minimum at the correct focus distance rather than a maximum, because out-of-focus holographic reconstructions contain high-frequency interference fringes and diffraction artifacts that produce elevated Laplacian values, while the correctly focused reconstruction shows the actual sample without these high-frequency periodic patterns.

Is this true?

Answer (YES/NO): YES